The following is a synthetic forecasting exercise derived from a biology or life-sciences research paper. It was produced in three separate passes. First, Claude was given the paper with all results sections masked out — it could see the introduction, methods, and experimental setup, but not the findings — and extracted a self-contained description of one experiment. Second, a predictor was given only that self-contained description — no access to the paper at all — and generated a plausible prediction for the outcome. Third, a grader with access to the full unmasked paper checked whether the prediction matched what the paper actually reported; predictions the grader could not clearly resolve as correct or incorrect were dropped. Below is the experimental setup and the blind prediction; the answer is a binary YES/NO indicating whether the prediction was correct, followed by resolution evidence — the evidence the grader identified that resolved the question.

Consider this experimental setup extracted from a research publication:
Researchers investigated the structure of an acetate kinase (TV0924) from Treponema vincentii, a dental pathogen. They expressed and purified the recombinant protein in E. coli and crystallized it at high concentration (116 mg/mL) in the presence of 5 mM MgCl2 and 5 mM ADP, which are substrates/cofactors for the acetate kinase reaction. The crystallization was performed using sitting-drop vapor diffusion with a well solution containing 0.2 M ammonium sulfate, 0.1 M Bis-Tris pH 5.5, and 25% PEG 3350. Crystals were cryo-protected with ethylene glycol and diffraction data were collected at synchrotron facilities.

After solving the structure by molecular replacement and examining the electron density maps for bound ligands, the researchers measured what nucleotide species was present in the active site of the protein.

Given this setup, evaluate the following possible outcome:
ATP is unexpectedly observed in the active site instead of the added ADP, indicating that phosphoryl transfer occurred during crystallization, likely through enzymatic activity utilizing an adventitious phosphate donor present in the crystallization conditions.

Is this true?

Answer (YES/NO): NO